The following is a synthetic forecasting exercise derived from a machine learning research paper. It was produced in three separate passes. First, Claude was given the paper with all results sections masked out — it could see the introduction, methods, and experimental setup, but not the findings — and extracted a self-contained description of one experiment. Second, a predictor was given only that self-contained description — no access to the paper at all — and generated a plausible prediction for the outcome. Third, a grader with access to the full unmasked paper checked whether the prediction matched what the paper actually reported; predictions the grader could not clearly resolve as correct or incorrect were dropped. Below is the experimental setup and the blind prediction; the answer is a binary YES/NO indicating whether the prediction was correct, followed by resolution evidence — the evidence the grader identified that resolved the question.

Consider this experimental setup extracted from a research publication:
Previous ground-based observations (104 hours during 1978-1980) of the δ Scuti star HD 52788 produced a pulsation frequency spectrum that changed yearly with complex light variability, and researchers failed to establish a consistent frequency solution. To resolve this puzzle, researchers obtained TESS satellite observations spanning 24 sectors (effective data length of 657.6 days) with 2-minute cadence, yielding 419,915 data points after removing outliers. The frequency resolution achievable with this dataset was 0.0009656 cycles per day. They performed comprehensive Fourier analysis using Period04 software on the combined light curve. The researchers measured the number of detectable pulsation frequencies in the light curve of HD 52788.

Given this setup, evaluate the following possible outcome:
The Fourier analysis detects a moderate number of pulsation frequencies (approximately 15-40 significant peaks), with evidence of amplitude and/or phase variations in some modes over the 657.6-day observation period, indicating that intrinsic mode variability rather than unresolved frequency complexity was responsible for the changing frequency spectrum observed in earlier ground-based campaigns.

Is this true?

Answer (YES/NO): NO